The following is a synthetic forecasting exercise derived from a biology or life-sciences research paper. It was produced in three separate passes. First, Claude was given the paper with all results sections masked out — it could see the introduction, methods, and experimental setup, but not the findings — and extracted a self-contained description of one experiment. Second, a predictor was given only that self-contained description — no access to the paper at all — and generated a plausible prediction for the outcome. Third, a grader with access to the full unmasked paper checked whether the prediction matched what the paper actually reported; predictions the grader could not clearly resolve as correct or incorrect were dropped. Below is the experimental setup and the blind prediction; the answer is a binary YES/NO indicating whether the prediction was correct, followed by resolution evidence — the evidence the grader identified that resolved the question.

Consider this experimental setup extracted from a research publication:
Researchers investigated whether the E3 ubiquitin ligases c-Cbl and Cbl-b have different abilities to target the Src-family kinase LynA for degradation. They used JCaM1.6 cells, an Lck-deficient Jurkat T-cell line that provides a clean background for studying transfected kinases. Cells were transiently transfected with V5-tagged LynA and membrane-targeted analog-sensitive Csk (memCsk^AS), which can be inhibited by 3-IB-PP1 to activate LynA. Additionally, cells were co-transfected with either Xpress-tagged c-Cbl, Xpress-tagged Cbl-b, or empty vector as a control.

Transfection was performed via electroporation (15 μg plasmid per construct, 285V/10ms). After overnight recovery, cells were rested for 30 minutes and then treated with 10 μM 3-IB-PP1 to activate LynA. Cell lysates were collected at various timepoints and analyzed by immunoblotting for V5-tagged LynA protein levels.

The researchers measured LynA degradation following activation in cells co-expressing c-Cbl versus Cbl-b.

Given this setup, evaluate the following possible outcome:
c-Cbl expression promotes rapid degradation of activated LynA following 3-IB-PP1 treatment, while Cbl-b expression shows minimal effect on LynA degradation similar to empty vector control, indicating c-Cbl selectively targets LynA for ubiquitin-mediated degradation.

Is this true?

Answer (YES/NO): YES